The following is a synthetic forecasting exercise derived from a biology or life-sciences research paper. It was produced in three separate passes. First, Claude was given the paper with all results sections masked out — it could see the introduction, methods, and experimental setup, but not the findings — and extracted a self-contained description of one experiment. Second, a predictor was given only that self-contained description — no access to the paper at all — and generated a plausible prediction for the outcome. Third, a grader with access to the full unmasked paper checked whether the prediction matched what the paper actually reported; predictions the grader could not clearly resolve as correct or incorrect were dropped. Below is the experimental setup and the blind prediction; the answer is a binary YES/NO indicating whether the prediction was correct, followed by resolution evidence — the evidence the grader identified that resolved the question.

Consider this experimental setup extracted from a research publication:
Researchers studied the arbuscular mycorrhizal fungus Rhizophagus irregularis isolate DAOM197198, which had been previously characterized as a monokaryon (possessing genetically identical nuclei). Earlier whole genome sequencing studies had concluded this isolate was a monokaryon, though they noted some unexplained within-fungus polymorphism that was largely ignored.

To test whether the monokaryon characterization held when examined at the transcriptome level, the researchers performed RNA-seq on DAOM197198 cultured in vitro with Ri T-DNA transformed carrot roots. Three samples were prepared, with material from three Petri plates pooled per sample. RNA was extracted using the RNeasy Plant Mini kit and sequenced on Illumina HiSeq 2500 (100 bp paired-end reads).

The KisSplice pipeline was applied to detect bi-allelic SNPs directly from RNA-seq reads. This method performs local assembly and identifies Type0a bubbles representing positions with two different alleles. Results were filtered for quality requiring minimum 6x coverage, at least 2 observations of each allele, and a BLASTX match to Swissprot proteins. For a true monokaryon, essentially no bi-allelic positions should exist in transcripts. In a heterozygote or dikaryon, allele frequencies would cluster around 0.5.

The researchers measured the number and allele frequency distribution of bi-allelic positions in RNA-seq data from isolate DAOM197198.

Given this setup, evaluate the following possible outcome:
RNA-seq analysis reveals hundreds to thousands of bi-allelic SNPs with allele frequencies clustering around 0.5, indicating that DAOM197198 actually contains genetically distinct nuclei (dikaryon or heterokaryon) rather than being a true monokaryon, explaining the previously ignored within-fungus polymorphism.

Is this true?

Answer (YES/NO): NO